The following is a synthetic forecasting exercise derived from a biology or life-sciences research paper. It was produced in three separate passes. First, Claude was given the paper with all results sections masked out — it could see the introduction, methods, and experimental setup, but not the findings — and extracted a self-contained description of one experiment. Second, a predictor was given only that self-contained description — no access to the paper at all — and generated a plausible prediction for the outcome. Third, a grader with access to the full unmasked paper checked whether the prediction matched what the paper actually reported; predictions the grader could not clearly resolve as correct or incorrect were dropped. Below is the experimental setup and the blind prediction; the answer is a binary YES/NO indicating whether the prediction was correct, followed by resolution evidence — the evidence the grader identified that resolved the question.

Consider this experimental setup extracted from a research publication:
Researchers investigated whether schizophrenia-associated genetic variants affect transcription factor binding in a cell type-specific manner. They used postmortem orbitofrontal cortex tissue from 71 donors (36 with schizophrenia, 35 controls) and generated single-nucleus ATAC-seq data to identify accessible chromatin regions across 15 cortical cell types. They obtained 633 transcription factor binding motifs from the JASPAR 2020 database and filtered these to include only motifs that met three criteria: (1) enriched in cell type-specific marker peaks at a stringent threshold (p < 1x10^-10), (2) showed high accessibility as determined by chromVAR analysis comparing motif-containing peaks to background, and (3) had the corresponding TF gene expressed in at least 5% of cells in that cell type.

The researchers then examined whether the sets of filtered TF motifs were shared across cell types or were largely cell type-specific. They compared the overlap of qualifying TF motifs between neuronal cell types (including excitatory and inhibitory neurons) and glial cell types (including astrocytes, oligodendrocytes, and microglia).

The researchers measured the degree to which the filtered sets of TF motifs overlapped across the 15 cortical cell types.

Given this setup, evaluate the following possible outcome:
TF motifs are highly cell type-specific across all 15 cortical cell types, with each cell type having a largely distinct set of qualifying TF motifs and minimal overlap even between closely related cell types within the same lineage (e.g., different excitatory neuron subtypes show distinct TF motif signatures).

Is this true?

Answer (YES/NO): NO